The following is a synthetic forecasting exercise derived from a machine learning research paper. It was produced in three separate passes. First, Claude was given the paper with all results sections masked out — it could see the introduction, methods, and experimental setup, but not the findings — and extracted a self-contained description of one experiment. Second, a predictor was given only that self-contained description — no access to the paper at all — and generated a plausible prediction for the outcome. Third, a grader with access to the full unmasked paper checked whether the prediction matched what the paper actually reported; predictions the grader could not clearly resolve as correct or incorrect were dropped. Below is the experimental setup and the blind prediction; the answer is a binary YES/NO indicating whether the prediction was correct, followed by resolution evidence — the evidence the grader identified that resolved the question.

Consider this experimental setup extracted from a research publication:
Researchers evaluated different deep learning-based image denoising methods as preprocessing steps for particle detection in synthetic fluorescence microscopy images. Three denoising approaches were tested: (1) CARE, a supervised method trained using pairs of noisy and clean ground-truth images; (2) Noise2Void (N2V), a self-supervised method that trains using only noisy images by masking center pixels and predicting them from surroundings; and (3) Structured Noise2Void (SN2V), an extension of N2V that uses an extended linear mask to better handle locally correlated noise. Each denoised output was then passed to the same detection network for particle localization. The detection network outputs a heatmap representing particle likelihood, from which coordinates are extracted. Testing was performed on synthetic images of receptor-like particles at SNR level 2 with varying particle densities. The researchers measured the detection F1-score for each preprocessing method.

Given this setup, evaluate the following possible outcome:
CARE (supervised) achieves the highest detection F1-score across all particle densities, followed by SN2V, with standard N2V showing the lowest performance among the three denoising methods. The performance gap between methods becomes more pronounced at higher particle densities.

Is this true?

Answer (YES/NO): NO